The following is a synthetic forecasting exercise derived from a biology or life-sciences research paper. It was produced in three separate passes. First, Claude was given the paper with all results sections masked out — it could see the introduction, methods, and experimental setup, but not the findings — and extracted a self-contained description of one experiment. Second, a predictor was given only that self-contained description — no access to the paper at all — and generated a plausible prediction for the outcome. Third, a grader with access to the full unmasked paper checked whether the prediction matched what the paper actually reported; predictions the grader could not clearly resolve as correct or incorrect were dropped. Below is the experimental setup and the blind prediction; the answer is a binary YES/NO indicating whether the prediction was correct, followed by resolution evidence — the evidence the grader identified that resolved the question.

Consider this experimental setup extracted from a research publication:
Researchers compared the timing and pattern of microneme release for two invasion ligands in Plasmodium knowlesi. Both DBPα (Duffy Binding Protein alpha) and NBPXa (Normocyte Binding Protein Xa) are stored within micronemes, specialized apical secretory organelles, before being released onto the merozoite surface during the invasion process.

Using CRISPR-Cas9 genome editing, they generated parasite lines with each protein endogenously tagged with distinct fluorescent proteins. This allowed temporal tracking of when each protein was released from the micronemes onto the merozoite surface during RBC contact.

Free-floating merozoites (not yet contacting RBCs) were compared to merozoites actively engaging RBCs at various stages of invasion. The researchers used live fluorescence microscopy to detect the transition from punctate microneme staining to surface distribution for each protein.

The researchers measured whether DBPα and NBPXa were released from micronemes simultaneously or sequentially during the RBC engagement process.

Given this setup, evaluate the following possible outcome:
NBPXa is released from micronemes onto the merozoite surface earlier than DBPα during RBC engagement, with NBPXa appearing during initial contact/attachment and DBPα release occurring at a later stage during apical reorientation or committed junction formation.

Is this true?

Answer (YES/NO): NO